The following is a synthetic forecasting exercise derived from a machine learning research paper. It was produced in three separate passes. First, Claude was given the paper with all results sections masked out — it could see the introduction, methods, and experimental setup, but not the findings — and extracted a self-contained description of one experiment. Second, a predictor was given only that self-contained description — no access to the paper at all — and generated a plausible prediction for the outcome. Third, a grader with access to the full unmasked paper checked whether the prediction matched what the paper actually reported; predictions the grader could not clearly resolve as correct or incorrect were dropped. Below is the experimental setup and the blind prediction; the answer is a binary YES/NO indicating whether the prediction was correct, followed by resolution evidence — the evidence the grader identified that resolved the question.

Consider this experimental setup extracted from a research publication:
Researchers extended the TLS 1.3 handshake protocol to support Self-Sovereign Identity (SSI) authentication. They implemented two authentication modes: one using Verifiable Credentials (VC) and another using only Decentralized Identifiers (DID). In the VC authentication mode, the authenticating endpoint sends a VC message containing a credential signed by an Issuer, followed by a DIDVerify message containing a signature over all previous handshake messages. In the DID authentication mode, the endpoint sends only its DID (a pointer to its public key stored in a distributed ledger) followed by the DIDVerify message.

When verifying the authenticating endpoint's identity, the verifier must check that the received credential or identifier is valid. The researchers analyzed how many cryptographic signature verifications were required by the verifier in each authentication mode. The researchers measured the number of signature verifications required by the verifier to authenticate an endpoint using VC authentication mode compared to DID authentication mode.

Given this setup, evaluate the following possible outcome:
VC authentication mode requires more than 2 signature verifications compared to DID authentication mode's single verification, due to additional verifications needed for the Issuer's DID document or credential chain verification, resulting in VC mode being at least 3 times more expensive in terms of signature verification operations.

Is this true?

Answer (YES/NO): NO